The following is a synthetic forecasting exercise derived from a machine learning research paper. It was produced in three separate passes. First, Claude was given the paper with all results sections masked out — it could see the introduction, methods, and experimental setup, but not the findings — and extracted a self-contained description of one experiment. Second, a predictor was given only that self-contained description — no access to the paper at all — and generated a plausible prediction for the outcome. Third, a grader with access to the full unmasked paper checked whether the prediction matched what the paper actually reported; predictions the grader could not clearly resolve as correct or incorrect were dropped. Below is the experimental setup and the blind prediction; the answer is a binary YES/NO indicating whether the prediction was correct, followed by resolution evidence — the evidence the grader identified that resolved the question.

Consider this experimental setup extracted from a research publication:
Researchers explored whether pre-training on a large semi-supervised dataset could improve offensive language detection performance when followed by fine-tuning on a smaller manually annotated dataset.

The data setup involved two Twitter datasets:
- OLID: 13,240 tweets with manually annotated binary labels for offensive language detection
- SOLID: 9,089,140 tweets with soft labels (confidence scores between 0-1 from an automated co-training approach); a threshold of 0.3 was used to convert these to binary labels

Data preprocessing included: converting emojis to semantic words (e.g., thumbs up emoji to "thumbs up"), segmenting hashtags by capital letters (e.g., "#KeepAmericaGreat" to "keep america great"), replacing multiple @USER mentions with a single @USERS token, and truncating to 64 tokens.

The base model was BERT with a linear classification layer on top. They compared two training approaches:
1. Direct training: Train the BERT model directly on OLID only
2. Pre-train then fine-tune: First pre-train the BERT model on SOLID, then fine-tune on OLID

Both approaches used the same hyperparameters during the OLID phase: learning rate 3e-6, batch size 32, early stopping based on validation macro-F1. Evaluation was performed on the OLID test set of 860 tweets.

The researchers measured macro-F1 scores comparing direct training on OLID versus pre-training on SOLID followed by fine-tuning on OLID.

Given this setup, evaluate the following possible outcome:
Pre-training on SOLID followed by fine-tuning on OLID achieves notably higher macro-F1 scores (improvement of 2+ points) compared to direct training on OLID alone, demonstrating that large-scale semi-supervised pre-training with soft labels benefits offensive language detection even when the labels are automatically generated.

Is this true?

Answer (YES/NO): NO